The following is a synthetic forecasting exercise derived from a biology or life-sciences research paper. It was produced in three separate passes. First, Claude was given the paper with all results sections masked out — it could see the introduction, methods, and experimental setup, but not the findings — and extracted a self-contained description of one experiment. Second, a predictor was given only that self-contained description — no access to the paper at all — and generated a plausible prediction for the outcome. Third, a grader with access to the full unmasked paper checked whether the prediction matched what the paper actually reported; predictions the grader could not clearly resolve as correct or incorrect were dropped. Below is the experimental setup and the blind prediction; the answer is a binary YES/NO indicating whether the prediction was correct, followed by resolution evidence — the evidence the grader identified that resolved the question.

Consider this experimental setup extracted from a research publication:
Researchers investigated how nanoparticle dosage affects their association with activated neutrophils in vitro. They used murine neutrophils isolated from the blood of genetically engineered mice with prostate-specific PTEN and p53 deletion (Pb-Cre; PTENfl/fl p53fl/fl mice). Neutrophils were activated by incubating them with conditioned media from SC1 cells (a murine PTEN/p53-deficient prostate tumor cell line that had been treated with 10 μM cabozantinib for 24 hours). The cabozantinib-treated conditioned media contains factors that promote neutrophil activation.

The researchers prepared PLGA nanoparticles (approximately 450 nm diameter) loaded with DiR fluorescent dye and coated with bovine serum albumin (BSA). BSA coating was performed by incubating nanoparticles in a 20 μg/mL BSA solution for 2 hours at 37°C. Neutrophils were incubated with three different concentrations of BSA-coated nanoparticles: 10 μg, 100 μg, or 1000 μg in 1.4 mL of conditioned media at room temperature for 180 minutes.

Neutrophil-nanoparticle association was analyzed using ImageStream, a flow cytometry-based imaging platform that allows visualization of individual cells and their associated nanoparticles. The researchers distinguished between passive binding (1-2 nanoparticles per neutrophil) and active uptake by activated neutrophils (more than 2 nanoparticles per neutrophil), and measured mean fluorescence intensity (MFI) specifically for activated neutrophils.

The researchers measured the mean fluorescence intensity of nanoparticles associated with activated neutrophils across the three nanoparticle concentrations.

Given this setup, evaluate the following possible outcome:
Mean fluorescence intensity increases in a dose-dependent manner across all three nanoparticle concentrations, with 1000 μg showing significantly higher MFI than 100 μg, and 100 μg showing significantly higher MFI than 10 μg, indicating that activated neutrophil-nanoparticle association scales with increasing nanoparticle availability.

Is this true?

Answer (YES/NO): NO